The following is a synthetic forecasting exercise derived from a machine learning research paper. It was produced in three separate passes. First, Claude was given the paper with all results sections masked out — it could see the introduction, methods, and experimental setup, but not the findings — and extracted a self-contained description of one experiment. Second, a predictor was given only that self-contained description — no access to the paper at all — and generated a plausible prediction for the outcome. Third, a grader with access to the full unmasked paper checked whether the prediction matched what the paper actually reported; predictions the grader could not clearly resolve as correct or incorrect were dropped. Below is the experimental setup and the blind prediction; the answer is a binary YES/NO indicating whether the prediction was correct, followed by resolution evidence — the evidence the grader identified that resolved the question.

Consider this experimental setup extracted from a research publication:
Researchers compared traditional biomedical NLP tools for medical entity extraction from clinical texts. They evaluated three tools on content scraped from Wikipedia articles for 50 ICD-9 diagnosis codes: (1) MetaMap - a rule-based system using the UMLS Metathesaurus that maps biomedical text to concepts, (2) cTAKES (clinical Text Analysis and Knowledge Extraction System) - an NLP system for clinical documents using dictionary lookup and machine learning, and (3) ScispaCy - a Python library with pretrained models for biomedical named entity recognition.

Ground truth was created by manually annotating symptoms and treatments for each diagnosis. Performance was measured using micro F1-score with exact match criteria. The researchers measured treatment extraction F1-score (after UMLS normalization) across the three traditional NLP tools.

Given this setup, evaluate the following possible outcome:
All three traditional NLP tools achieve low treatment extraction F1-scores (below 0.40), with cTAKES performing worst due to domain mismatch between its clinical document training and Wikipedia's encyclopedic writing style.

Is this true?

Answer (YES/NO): NO